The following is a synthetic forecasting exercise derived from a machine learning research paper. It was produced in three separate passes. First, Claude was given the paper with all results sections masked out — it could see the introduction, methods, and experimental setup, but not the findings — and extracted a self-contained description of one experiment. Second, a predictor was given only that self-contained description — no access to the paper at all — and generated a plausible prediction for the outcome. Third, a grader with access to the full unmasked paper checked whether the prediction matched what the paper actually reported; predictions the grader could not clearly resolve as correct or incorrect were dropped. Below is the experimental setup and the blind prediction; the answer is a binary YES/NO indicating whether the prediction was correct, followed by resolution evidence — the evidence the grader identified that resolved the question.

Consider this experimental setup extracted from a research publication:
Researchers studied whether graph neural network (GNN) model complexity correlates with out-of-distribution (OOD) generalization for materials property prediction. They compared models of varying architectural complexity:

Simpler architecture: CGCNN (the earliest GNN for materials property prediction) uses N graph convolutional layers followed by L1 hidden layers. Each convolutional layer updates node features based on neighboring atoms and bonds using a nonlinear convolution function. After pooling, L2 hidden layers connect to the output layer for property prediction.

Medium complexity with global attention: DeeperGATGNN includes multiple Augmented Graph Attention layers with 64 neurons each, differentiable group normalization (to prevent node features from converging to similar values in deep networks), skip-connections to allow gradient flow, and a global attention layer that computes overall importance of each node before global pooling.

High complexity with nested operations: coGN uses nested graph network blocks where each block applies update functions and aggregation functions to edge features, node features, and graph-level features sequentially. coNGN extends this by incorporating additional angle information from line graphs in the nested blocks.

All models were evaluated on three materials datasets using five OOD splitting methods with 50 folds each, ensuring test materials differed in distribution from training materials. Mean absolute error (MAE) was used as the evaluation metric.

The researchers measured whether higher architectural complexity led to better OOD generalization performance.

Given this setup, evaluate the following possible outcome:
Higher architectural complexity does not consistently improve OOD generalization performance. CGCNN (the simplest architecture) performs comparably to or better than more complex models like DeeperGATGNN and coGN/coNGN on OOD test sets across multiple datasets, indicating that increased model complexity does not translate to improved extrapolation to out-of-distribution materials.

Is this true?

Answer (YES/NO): YES